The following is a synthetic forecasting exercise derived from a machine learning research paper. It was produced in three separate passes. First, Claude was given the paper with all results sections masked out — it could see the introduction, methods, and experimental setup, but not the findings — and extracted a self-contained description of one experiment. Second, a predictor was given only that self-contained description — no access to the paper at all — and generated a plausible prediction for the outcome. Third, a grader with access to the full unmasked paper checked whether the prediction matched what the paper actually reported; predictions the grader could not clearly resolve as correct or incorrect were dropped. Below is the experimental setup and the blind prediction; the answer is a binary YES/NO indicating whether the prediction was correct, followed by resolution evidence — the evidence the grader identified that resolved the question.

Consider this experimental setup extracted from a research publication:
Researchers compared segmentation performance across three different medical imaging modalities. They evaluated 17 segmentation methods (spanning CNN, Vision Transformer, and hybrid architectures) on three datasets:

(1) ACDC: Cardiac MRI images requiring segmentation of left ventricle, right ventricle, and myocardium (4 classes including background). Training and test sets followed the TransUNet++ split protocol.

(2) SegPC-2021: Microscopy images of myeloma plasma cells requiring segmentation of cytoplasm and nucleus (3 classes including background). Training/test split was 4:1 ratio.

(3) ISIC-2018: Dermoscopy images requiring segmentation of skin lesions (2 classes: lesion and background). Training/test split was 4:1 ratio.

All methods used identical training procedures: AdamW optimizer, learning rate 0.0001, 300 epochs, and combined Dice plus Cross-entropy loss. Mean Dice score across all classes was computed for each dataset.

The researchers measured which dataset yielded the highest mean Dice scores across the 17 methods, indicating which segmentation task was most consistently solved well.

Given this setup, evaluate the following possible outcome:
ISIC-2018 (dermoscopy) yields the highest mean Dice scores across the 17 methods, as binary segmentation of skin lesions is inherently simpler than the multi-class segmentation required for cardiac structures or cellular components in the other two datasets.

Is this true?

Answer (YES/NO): NO